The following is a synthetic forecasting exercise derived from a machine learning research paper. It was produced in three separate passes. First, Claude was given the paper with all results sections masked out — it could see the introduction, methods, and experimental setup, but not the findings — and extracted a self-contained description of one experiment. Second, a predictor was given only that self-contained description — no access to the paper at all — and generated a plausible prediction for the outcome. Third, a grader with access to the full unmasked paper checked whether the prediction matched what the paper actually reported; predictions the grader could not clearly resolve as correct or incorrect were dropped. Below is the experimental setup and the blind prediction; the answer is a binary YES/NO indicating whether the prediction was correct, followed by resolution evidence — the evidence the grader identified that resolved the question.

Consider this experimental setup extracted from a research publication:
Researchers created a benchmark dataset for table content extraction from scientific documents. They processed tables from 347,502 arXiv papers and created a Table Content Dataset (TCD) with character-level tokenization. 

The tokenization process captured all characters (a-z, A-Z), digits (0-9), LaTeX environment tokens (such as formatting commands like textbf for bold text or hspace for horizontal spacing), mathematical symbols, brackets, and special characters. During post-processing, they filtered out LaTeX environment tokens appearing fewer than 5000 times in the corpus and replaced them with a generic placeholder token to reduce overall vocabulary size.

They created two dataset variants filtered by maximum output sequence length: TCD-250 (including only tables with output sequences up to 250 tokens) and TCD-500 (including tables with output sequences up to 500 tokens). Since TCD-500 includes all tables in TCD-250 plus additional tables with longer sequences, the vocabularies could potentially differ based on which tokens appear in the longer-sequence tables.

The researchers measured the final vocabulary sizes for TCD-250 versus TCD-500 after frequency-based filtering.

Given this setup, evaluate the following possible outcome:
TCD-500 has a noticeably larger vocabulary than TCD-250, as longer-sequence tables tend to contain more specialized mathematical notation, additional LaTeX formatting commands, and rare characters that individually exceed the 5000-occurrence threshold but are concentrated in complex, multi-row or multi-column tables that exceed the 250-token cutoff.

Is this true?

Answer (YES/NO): NO